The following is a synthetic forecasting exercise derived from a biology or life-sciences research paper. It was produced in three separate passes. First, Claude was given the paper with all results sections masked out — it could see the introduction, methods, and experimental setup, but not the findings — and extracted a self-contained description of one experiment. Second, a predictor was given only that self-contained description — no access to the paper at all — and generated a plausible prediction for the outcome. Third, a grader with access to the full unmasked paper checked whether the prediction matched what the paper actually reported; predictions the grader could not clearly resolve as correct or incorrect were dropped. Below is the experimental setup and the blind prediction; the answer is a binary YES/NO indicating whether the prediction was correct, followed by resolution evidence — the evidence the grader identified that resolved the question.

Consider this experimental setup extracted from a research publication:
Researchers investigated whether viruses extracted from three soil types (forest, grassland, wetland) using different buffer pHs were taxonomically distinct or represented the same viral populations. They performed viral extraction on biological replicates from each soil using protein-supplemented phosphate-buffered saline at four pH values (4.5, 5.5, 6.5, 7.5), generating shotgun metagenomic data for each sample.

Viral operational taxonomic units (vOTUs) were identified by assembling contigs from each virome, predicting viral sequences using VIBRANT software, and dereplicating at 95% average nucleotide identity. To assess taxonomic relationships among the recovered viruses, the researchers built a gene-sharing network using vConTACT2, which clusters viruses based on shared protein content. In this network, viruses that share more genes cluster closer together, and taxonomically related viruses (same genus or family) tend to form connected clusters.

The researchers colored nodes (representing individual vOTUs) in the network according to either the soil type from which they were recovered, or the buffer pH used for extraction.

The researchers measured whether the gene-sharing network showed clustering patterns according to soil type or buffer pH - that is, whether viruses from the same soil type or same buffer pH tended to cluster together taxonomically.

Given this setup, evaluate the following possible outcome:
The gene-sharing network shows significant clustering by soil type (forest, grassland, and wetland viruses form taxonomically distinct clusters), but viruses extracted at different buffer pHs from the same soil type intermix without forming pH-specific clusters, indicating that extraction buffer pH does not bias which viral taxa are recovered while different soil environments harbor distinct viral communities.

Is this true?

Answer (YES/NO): NO